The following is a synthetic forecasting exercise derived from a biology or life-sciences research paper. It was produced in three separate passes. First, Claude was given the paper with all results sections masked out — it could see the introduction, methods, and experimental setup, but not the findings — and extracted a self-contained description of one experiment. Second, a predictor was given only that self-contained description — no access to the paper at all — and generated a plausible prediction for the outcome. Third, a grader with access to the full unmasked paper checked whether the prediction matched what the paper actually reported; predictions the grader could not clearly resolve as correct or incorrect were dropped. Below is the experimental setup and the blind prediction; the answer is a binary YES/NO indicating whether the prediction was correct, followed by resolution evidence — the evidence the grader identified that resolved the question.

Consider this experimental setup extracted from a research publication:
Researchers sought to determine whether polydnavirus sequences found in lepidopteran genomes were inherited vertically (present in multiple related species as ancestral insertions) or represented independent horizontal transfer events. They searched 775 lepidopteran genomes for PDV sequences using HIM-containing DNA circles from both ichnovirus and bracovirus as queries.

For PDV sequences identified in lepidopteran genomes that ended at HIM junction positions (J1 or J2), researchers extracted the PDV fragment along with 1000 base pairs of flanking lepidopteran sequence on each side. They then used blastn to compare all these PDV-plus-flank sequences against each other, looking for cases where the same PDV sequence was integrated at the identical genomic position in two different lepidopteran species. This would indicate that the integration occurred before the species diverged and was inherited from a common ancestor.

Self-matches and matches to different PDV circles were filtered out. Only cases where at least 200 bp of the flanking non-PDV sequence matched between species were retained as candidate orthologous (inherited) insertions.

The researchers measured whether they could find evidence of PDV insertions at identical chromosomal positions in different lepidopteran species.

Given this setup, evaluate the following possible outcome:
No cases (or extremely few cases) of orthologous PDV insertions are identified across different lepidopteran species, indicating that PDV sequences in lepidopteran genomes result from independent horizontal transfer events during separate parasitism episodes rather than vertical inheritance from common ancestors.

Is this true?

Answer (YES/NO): NO